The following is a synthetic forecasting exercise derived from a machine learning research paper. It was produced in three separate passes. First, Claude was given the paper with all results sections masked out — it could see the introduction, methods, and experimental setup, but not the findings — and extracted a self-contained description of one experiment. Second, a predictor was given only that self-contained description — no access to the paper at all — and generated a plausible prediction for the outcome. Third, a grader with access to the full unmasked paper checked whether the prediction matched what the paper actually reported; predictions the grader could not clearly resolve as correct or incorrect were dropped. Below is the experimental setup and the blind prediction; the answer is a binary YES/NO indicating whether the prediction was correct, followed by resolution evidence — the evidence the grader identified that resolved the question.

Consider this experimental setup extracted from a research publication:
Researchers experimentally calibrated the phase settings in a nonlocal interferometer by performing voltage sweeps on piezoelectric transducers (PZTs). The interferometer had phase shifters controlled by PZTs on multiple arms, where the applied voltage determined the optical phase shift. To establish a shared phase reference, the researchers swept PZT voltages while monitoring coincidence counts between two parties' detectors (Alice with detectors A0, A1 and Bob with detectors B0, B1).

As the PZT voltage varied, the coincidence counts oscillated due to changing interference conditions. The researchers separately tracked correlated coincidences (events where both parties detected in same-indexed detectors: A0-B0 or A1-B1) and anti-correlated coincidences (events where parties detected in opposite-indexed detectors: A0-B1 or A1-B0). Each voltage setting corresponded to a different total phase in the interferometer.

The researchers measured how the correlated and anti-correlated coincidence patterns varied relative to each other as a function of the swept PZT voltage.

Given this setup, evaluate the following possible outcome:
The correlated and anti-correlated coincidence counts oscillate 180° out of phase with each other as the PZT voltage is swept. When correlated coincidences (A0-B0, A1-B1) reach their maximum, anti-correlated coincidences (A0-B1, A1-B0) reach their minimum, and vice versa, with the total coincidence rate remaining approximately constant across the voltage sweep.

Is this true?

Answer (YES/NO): YES